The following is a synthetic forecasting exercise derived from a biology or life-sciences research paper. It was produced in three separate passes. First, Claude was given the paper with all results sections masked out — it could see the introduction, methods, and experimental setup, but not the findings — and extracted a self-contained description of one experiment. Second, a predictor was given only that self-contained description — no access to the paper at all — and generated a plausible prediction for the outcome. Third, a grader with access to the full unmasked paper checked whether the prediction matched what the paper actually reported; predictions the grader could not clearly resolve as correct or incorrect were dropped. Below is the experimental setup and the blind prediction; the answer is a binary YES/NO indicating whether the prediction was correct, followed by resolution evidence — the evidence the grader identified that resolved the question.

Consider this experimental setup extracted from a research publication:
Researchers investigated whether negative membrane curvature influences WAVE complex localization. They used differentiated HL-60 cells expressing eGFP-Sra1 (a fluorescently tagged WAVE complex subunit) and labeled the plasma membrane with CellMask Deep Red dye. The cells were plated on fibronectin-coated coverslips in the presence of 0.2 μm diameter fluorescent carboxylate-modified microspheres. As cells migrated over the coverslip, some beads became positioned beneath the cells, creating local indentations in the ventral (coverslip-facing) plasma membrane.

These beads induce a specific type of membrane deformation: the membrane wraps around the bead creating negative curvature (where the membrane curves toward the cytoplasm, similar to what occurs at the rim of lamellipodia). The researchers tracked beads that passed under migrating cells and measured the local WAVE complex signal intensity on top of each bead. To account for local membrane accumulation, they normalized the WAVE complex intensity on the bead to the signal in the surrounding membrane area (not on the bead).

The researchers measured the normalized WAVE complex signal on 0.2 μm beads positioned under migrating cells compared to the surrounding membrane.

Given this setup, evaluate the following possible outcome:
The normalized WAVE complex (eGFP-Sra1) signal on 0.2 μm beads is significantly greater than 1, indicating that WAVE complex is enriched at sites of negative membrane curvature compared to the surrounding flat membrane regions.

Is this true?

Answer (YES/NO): YES